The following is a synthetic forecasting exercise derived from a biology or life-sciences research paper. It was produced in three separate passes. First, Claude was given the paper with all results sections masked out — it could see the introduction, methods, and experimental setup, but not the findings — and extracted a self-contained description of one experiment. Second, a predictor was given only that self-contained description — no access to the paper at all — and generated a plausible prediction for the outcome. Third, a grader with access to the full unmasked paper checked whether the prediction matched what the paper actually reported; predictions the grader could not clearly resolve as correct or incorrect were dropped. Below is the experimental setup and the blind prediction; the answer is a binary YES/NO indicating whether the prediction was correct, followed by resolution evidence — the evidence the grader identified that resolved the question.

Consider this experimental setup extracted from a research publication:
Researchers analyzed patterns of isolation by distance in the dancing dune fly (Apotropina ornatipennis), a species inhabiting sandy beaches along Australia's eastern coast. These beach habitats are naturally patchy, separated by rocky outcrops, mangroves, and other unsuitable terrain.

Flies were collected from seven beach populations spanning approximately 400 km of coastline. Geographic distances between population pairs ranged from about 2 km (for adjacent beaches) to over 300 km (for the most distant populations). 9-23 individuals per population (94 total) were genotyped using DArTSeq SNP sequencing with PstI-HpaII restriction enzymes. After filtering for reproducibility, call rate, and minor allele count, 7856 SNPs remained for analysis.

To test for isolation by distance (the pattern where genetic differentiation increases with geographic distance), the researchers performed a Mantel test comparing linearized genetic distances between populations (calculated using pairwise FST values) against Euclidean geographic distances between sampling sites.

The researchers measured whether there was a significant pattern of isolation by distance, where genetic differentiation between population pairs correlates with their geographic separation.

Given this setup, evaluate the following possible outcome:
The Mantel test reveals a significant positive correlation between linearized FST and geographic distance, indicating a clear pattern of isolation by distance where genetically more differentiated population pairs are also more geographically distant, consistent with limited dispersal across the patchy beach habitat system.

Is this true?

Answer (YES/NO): YES